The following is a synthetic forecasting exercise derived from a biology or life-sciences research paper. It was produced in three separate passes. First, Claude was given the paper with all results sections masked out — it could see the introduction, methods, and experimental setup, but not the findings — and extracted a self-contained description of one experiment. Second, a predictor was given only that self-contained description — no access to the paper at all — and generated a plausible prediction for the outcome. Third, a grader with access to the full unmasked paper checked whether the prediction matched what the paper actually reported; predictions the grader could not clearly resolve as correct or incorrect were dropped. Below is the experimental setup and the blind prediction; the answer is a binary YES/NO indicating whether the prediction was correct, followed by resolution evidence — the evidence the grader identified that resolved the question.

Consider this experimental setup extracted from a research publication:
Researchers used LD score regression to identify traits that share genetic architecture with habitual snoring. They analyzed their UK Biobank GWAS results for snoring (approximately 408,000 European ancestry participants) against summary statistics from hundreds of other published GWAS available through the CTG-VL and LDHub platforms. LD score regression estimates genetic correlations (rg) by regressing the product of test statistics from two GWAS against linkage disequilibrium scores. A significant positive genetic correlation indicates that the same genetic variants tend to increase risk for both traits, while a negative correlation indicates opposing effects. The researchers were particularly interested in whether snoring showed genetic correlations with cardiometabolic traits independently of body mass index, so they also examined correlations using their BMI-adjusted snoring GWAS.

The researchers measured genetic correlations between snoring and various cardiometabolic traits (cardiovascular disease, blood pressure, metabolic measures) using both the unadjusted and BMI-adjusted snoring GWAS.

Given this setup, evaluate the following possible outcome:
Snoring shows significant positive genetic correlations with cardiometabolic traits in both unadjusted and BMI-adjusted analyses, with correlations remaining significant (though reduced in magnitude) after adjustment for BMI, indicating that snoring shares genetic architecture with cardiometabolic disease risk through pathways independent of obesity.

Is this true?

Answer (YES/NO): NO